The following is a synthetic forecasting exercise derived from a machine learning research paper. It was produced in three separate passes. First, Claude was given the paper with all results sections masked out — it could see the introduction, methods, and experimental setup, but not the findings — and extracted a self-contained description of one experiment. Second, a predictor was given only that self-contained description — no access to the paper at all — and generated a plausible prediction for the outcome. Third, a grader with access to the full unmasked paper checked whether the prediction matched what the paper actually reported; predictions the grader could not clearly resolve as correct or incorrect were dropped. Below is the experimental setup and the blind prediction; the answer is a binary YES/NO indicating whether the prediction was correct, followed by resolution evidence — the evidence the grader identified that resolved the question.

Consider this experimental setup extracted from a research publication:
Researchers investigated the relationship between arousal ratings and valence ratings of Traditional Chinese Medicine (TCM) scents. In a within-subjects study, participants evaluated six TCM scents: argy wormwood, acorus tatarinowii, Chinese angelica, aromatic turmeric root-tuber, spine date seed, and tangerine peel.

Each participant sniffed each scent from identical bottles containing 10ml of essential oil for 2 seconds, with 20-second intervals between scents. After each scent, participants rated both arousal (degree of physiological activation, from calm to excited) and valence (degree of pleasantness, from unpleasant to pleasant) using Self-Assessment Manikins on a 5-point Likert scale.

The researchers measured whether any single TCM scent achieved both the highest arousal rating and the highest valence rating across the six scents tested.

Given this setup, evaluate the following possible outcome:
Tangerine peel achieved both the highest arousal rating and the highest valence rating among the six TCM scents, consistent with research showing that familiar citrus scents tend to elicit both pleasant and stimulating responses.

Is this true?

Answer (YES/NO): NO